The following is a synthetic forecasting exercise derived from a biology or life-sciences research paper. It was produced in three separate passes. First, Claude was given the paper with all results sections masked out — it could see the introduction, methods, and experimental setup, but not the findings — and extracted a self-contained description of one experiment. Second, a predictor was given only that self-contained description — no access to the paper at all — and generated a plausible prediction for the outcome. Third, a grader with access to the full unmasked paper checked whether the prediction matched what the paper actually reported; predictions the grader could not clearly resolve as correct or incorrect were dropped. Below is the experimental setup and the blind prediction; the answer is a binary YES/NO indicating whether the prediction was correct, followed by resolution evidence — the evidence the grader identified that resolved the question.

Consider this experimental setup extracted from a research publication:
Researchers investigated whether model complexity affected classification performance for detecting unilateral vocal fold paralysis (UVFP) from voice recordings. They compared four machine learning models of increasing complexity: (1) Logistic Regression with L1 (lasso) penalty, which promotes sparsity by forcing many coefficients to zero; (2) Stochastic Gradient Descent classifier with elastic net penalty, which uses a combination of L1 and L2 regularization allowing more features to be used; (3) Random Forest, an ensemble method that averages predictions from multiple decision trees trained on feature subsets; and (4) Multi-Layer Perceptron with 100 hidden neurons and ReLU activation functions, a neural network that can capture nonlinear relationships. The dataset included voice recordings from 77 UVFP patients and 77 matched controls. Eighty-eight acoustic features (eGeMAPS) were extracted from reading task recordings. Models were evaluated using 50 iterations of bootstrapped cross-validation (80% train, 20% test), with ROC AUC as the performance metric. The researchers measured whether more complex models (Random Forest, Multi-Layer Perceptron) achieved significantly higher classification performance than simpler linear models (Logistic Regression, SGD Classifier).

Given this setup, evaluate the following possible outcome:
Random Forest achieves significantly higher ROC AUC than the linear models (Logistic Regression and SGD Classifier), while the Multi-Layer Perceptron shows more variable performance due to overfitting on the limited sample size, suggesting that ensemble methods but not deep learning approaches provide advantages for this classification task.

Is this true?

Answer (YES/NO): NO